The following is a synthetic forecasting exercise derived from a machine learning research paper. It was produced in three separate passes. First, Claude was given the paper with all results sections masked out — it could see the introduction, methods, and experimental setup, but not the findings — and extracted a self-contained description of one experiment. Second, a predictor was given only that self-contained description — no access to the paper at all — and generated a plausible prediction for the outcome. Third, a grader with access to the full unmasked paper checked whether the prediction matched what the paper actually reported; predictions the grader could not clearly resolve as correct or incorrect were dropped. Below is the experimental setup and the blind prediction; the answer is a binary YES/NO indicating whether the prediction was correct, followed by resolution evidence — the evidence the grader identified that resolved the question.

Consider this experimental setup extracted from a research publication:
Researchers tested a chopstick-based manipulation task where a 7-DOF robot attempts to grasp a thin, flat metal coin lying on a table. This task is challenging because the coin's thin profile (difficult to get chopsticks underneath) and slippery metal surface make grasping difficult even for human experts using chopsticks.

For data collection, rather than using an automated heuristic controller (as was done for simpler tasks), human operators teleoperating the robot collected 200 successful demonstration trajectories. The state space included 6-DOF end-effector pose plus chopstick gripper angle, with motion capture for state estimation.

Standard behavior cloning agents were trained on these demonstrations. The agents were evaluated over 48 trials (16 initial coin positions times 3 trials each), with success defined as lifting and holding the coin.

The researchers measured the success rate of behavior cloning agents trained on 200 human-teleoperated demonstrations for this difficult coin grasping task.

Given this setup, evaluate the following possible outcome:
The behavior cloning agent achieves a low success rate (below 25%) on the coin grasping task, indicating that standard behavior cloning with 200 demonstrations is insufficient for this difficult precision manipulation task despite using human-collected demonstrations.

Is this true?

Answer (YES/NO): YES